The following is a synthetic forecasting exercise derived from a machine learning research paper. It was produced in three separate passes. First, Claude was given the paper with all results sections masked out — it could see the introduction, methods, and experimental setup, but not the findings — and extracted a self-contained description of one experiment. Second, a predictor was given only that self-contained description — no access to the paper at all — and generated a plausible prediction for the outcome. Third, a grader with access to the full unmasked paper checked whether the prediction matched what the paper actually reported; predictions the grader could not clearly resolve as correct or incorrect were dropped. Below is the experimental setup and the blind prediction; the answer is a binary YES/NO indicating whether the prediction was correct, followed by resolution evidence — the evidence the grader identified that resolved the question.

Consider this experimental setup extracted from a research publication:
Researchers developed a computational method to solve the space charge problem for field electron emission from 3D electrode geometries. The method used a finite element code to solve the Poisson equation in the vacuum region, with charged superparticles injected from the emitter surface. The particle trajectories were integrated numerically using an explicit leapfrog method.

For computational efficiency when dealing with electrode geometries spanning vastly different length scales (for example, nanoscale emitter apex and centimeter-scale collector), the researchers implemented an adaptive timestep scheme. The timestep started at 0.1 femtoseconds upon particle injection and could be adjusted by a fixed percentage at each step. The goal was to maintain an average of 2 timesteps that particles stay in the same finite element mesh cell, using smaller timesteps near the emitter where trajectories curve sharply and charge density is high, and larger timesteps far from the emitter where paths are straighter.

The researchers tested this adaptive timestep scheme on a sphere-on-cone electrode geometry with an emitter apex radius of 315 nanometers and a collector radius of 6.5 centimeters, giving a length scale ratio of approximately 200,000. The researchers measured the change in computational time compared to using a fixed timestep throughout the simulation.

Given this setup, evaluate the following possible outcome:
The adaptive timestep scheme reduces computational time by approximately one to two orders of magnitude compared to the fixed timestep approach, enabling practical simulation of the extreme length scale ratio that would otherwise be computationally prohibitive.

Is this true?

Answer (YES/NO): NO